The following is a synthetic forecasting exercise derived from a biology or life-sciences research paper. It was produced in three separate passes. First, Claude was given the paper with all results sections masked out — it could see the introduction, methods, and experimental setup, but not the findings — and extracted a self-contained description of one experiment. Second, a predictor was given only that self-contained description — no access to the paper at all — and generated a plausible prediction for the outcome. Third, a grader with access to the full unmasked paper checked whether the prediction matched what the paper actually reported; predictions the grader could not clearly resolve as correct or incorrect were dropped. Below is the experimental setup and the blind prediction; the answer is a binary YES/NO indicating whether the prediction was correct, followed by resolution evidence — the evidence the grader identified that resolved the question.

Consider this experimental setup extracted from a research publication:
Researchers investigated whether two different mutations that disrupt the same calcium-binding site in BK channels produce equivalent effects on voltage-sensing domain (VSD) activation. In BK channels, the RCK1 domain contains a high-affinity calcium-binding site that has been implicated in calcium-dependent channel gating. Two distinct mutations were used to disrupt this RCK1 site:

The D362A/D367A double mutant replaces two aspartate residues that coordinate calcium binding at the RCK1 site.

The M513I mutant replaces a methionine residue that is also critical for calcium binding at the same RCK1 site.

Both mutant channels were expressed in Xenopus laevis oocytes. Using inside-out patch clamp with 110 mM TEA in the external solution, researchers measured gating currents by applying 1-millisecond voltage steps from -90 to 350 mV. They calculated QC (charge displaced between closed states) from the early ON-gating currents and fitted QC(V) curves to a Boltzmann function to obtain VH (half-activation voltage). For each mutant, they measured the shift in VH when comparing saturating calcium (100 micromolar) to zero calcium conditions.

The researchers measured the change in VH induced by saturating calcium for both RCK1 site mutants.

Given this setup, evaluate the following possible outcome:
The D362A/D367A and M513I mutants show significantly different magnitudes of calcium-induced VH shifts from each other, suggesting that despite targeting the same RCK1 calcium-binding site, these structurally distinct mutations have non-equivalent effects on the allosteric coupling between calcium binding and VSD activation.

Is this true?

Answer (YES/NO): NO